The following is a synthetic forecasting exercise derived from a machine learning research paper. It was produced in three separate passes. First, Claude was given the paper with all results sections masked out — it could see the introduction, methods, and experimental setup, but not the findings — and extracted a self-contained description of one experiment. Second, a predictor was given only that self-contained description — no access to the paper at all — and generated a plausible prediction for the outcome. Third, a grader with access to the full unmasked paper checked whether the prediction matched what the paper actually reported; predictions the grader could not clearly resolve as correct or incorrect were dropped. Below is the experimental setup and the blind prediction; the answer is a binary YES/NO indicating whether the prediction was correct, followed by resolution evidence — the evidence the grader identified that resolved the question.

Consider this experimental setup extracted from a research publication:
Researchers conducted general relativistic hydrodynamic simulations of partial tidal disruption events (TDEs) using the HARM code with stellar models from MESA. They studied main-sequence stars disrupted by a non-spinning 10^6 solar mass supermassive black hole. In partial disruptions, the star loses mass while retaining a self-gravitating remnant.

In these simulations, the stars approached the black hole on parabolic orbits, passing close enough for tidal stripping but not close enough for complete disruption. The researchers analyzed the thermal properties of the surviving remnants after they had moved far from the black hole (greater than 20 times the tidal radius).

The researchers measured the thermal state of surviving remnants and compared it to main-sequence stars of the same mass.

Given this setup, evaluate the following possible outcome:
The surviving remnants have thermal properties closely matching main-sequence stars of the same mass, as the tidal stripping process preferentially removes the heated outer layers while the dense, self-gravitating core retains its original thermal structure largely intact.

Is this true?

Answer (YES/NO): NO